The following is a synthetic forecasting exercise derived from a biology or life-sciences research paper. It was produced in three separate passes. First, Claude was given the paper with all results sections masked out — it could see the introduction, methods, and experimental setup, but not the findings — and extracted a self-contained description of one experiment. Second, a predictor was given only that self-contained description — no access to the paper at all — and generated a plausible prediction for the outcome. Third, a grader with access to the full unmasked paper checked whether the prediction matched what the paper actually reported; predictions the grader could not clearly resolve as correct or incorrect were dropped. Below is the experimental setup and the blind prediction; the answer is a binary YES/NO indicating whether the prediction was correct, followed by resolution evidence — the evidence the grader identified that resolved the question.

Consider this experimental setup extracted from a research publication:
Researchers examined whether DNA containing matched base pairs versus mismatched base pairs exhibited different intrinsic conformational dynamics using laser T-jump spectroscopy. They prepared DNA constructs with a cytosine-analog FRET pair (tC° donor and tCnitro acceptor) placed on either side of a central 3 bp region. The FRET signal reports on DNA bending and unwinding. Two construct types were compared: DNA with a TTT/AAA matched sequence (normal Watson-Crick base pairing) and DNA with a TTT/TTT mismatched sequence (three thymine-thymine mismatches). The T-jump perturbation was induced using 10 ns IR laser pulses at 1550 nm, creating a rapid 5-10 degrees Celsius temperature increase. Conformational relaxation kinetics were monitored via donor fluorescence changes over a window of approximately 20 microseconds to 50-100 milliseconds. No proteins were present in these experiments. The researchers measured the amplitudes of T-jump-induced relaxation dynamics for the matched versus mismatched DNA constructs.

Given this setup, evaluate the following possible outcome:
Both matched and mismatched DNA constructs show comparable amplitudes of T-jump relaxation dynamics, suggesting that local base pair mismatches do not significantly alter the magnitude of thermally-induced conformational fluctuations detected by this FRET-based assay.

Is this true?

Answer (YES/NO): NO